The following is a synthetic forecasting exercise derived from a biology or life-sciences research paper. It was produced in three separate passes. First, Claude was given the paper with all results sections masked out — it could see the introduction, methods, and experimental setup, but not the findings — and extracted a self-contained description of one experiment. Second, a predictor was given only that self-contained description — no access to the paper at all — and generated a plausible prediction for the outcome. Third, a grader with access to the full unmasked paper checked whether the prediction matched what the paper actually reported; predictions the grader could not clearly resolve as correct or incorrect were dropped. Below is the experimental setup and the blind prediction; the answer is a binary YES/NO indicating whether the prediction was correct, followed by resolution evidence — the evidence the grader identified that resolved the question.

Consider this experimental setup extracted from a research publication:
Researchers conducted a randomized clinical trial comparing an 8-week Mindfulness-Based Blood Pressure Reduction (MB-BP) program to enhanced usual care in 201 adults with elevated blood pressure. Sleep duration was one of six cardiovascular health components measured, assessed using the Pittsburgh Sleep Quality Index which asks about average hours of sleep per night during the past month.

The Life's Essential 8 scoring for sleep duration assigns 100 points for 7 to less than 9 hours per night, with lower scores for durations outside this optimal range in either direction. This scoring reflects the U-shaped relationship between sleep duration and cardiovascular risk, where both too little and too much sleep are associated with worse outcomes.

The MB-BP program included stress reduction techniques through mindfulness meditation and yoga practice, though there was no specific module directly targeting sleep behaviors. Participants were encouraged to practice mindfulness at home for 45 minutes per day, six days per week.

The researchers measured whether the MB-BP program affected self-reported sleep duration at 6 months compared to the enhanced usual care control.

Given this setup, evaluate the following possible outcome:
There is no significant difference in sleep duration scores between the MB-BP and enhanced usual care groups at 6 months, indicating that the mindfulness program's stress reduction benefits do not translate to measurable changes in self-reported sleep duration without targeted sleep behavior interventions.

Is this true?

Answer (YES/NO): NO